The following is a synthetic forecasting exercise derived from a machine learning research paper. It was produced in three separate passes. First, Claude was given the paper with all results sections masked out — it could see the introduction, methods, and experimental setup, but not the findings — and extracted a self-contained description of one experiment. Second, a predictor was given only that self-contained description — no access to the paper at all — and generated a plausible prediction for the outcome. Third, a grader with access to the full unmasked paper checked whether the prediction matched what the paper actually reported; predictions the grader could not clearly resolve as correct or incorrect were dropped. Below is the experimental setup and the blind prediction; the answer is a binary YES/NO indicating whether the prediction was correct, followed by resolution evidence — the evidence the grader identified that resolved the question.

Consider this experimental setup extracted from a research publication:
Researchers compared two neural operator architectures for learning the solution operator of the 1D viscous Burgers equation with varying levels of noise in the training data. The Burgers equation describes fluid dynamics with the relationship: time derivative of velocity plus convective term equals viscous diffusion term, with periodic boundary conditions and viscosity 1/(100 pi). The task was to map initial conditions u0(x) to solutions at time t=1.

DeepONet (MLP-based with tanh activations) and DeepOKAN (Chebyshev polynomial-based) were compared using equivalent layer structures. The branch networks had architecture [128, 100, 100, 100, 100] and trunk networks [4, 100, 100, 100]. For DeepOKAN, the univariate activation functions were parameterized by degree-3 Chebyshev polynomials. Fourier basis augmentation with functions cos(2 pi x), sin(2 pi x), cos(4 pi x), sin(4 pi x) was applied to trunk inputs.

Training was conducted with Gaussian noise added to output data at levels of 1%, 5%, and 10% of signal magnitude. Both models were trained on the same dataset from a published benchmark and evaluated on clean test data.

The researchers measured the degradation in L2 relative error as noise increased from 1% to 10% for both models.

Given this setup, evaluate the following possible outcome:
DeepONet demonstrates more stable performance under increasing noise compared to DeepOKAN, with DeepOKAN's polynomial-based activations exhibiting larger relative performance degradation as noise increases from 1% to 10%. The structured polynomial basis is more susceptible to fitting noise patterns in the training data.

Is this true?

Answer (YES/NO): NO